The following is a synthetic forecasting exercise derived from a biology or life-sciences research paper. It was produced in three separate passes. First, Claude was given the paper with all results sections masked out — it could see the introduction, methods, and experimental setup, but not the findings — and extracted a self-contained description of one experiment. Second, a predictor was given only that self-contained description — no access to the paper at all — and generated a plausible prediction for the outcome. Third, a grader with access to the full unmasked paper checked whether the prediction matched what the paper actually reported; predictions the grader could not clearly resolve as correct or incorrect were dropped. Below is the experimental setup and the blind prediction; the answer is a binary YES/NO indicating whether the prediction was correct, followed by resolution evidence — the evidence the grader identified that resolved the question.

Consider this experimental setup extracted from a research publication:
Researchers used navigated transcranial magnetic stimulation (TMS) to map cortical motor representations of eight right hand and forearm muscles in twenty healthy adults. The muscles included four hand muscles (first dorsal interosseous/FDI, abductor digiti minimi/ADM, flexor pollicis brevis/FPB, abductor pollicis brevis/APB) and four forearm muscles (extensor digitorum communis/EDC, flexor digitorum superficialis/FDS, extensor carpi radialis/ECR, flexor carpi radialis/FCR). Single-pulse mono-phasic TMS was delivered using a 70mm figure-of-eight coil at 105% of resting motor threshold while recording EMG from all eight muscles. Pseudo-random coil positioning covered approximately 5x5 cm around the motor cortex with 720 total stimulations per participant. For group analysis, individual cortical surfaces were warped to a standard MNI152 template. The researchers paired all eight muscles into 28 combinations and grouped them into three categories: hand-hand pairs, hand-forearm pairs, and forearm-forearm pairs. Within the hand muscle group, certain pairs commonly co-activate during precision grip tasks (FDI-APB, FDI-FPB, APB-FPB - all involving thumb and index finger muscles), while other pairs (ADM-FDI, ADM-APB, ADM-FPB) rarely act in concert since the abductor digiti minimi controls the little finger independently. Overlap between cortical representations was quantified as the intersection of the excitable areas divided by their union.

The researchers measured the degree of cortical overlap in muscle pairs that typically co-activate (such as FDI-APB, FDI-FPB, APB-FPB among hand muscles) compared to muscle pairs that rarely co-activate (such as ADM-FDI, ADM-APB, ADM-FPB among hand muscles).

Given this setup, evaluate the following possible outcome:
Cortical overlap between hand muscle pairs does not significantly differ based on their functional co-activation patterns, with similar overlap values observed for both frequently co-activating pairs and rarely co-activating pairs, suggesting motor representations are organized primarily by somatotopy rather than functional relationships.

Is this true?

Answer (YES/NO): NO